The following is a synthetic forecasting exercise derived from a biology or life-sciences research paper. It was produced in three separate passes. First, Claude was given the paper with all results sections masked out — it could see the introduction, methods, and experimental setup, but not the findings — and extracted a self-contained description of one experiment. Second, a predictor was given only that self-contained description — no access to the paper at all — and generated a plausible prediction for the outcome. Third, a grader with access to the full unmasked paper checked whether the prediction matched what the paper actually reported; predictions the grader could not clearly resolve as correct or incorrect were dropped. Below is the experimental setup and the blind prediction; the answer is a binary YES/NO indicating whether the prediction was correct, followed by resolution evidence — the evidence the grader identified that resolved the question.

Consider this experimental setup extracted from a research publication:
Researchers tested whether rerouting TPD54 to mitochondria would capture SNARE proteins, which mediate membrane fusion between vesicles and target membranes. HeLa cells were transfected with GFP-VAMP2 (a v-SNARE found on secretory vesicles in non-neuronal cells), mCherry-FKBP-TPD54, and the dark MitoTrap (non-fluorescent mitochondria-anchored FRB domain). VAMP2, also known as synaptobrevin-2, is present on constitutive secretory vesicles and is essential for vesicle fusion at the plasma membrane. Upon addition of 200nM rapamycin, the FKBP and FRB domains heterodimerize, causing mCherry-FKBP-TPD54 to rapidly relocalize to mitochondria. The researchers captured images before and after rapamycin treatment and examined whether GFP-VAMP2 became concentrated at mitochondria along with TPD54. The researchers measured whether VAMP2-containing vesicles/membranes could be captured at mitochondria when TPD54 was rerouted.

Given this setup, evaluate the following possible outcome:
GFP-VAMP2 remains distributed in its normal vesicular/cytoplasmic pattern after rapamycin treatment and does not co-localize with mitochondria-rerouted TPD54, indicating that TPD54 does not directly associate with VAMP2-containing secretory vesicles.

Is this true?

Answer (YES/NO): NO